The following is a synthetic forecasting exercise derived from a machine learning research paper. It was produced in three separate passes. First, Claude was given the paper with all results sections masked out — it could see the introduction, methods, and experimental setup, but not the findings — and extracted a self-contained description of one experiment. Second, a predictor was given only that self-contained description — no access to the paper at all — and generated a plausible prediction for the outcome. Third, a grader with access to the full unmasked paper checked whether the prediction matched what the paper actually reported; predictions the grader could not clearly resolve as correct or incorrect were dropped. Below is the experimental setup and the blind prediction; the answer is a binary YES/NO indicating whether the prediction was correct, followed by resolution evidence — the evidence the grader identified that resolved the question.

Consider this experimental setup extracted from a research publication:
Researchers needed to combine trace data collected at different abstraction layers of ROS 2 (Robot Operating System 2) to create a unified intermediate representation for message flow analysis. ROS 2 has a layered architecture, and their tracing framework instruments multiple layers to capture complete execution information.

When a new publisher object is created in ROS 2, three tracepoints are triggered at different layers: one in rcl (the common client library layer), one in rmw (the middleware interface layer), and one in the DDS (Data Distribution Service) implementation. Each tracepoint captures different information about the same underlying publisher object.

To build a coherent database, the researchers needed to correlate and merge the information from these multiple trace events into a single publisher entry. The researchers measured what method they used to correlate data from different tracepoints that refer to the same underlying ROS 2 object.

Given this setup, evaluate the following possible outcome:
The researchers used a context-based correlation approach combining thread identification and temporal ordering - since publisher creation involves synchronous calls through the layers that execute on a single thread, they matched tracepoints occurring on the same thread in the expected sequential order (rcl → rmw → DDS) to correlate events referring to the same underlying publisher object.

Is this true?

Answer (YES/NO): NO